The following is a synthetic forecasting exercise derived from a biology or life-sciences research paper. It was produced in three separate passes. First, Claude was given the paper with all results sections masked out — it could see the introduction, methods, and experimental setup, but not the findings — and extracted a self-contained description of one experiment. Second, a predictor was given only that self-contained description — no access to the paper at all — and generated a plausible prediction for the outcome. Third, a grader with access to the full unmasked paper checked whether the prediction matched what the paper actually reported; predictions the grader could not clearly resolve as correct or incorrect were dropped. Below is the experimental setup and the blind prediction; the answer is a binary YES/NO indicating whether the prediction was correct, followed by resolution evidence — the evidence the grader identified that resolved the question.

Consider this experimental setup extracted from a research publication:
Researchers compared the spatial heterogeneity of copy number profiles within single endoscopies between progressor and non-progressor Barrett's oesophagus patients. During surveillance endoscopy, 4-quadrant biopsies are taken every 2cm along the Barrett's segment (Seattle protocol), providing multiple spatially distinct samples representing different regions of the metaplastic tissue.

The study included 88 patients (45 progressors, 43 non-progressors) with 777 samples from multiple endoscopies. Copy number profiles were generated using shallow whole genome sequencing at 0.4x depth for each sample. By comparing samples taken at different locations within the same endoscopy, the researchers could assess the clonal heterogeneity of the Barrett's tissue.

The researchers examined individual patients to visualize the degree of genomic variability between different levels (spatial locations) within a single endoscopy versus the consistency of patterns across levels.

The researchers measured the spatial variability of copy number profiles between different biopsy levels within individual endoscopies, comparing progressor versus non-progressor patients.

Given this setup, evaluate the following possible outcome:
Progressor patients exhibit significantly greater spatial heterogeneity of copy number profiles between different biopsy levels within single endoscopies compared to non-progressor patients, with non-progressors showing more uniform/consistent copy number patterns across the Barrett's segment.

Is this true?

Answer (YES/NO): YES